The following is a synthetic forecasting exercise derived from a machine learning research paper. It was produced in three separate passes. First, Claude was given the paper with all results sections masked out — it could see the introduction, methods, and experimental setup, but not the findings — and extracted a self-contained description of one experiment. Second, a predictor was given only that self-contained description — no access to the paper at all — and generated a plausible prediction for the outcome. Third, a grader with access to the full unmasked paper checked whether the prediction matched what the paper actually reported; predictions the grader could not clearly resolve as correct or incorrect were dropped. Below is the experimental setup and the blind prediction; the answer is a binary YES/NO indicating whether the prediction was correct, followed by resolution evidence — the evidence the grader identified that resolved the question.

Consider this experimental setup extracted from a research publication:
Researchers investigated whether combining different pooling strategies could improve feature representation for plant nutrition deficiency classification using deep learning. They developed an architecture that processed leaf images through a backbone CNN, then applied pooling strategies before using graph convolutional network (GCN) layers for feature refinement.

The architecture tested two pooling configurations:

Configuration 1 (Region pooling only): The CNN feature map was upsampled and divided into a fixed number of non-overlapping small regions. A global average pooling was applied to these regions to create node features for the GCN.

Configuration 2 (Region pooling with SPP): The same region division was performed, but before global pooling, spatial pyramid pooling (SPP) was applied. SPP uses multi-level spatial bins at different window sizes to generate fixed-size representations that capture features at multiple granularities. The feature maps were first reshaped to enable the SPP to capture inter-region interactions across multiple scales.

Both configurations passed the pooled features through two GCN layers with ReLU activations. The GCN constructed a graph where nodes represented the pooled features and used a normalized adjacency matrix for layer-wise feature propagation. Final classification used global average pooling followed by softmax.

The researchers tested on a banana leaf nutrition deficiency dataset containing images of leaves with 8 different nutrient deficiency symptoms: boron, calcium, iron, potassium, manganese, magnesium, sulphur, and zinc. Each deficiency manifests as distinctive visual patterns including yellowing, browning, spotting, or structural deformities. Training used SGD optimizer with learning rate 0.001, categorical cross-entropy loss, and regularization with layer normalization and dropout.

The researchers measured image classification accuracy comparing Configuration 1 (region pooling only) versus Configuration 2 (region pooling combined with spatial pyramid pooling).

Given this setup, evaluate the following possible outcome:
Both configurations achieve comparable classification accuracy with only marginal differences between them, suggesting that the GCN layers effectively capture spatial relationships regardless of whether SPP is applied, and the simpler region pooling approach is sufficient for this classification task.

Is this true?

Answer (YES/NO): NO